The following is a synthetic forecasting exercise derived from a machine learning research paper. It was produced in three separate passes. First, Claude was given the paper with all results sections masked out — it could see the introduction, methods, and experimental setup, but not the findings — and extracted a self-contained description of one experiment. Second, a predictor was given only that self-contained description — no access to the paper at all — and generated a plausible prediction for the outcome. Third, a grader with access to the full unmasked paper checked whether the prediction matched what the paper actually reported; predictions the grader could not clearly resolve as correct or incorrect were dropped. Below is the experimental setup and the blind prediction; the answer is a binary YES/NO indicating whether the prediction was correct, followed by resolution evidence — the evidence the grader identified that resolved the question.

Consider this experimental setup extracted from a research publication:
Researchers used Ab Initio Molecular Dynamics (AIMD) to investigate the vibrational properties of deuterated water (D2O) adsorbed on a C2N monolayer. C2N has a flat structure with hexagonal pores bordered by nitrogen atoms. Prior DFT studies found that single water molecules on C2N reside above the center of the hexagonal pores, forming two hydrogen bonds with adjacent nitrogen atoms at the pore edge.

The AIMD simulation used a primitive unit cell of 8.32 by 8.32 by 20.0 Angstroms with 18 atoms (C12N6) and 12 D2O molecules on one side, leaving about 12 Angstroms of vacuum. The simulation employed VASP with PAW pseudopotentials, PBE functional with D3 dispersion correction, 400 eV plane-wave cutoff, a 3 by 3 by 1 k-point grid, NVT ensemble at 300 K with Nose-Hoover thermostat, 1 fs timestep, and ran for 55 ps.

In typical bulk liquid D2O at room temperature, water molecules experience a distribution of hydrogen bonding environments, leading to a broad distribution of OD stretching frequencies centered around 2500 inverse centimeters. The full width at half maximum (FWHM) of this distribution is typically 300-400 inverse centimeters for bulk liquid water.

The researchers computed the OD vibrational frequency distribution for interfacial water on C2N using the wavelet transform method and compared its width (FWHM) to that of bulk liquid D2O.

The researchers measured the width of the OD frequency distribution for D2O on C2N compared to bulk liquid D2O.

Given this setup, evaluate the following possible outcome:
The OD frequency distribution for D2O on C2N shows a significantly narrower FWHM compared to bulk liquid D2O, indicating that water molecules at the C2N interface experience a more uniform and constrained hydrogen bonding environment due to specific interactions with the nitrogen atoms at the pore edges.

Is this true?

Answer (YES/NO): NO